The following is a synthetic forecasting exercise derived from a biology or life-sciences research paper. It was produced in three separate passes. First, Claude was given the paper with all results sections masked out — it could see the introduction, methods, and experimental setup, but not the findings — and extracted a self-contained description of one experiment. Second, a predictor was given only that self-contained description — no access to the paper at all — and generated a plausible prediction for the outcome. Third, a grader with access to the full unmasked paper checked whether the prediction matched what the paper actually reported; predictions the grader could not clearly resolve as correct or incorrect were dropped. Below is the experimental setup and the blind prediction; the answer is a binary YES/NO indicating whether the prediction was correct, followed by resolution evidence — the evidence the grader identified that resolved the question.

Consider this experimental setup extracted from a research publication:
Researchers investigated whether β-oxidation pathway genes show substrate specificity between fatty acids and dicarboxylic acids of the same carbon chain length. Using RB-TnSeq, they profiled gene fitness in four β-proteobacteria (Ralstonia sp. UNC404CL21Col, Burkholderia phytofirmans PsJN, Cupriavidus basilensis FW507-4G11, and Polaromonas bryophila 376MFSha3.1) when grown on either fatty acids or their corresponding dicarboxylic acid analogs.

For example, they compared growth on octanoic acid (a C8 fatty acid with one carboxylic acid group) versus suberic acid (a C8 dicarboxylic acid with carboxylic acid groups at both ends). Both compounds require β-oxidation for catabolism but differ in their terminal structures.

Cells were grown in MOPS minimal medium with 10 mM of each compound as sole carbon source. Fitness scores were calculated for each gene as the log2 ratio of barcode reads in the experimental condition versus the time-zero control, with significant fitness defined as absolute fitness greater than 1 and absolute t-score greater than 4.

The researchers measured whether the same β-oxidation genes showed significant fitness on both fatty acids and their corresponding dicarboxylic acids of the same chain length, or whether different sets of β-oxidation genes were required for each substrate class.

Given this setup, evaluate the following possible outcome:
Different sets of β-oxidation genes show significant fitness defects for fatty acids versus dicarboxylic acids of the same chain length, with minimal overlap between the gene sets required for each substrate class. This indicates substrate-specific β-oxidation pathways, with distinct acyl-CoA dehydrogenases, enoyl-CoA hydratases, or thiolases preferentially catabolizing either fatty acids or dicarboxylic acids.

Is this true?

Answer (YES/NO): YES